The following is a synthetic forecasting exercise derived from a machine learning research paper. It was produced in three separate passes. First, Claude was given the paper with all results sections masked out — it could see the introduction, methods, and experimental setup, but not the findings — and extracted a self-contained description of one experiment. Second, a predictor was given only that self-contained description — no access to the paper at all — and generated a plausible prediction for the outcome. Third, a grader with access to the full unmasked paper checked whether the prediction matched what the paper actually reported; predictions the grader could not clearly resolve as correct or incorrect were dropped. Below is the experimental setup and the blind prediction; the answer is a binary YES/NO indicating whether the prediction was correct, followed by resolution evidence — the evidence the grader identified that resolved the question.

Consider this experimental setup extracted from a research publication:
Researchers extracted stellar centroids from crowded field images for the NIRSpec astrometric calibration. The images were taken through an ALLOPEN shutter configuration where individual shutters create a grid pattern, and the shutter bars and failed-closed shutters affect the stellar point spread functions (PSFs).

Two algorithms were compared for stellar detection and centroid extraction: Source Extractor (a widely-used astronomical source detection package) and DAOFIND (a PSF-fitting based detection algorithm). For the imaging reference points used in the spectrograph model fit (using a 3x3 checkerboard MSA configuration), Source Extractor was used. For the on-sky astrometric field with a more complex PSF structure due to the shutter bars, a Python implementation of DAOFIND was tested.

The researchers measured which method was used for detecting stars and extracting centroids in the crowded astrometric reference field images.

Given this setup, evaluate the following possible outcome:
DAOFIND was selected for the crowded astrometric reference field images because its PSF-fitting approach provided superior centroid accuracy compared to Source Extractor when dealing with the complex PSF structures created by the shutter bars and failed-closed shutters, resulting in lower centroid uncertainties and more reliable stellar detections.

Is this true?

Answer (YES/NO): NO